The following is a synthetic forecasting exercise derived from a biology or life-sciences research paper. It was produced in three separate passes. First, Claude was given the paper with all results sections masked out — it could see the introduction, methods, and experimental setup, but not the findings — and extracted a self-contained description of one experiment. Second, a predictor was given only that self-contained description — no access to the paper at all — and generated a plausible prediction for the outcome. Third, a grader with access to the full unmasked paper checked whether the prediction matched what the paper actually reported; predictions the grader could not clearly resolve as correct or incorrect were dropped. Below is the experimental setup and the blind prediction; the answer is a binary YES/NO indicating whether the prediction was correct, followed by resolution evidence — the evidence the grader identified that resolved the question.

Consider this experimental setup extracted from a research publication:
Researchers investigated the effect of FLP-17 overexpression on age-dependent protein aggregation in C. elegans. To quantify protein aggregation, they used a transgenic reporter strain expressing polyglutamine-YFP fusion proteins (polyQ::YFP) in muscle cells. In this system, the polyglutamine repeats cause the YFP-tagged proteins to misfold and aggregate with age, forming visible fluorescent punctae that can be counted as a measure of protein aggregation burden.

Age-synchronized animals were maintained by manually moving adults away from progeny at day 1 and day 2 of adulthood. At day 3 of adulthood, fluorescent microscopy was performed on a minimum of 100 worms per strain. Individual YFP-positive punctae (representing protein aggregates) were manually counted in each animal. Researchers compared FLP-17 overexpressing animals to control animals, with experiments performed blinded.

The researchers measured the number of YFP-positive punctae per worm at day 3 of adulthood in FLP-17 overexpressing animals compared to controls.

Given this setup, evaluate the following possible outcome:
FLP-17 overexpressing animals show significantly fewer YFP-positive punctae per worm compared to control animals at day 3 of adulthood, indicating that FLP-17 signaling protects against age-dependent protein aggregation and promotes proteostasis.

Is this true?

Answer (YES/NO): YES